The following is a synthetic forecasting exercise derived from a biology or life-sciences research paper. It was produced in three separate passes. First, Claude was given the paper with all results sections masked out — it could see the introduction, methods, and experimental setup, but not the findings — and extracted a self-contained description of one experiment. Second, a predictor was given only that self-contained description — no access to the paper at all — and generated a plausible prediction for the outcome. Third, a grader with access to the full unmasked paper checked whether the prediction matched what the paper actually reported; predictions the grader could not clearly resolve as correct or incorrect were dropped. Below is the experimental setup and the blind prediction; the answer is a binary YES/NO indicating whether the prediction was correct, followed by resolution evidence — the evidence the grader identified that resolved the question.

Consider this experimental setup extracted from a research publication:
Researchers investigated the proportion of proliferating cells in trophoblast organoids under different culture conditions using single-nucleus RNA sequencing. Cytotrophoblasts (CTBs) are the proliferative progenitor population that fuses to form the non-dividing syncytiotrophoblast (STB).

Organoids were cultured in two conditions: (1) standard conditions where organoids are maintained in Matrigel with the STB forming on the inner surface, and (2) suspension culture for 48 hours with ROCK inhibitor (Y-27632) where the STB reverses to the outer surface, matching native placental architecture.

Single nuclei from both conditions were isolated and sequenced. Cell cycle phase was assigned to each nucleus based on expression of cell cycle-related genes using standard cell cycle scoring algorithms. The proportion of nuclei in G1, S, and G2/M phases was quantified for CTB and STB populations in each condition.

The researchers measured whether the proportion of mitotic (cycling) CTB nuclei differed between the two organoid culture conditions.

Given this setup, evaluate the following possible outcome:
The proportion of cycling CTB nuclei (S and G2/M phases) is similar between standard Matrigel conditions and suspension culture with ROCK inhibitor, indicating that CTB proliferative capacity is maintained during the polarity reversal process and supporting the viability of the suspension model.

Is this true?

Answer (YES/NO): YES